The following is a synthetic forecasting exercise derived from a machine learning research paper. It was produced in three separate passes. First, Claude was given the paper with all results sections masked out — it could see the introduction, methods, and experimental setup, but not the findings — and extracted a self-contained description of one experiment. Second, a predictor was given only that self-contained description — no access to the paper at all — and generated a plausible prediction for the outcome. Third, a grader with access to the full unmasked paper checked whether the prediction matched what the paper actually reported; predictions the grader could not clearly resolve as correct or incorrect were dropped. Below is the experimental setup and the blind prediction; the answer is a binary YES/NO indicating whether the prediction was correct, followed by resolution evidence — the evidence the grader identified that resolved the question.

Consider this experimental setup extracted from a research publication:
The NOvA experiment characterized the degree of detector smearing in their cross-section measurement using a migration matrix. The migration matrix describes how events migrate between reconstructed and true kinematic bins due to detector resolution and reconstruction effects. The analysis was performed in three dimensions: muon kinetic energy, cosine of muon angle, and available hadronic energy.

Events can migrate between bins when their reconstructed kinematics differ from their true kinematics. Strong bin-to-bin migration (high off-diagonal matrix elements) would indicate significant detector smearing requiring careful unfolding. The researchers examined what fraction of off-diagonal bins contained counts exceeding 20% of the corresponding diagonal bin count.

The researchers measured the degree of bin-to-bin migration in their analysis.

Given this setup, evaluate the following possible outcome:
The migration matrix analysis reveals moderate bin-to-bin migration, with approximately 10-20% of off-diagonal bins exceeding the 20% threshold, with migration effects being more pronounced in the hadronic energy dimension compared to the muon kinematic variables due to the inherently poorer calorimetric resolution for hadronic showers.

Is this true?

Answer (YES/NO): NO